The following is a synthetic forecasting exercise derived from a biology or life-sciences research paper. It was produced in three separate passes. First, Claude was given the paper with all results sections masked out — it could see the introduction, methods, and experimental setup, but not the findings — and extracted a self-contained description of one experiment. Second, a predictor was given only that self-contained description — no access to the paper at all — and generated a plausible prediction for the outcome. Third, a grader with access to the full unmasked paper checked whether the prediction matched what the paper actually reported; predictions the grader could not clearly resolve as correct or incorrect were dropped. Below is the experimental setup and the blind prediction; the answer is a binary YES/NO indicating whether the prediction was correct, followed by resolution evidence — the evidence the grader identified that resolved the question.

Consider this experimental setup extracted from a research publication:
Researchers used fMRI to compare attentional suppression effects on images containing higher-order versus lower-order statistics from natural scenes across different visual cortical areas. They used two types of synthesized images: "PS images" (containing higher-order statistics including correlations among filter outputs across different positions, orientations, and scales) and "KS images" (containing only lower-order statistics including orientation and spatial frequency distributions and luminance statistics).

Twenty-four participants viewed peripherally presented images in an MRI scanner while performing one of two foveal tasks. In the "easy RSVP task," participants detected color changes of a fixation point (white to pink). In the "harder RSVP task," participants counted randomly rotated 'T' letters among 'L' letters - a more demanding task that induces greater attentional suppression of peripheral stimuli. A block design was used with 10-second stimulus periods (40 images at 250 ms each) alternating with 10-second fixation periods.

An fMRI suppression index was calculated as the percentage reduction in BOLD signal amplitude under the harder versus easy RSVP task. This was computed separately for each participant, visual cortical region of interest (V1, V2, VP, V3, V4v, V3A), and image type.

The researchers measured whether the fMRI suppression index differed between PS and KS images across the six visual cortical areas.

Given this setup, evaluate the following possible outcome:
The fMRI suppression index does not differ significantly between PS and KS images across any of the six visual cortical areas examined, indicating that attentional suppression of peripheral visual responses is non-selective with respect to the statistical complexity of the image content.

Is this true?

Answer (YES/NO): NO